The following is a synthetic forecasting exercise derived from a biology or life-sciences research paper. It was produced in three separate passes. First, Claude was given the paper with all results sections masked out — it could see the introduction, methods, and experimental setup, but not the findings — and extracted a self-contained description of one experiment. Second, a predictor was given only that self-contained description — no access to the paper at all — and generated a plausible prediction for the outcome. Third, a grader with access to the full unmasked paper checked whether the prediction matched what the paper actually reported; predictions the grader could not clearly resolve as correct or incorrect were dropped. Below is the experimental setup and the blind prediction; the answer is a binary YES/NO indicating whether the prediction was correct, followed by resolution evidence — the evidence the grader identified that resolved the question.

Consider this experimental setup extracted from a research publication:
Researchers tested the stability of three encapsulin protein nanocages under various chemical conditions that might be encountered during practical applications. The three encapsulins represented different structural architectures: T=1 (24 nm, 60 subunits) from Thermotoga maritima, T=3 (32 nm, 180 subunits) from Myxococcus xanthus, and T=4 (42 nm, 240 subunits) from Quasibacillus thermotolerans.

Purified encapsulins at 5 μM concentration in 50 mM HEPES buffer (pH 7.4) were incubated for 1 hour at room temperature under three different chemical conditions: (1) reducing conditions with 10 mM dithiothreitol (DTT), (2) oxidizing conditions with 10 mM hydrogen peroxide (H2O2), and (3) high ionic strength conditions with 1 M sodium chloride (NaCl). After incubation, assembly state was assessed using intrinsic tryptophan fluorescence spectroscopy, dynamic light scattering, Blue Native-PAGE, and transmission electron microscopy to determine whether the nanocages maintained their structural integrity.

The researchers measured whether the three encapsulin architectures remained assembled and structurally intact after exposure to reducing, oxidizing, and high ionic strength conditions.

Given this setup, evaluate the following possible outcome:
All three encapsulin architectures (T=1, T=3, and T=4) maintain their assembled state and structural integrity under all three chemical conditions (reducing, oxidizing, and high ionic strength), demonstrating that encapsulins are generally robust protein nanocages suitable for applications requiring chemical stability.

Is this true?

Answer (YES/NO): NO